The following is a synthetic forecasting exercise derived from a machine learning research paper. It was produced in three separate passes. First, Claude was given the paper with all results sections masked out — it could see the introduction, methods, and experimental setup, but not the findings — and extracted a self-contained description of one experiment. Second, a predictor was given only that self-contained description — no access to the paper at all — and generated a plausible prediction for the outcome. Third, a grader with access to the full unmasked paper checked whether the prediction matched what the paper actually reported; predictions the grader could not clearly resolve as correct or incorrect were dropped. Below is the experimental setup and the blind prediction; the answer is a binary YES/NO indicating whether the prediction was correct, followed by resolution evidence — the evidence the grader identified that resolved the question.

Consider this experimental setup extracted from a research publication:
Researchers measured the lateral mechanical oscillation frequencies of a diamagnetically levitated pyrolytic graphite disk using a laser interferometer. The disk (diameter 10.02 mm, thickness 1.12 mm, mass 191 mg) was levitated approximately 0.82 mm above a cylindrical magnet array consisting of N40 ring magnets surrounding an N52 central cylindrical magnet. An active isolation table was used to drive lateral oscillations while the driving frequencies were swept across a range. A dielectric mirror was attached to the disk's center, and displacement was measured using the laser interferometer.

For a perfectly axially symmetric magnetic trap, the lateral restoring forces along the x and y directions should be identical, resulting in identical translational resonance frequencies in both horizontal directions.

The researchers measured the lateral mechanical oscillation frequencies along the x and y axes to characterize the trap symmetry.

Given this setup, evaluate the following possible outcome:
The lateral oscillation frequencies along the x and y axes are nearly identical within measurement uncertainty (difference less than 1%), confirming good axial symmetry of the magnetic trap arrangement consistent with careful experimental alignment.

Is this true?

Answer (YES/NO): NO